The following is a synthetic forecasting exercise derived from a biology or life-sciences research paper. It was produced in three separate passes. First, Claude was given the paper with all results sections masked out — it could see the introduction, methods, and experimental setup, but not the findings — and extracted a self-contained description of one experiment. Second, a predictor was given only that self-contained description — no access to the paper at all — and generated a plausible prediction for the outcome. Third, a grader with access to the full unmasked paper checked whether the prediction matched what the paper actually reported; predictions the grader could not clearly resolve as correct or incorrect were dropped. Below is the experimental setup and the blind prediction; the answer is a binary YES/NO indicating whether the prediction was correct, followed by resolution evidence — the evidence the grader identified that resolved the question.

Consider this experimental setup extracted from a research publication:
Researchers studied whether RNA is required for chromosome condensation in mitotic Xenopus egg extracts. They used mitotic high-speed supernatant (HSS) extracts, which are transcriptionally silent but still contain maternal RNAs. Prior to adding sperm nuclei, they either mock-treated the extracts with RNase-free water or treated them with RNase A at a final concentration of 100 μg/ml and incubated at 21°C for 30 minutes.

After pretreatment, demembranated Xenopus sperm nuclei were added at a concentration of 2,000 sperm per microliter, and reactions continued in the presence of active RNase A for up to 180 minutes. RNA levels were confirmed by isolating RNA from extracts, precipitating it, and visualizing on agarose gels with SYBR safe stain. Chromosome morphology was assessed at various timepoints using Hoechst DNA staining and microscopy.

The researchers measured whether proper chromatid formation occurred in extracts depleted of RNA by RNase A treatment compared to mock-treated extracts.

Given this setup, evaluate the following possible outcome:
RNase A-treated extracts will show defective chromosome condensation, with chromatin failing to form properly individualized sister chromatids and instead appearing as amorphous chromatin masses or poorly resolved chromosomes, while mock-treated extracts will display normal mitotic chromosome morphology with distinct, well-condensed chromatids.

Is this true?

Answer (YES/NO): NO